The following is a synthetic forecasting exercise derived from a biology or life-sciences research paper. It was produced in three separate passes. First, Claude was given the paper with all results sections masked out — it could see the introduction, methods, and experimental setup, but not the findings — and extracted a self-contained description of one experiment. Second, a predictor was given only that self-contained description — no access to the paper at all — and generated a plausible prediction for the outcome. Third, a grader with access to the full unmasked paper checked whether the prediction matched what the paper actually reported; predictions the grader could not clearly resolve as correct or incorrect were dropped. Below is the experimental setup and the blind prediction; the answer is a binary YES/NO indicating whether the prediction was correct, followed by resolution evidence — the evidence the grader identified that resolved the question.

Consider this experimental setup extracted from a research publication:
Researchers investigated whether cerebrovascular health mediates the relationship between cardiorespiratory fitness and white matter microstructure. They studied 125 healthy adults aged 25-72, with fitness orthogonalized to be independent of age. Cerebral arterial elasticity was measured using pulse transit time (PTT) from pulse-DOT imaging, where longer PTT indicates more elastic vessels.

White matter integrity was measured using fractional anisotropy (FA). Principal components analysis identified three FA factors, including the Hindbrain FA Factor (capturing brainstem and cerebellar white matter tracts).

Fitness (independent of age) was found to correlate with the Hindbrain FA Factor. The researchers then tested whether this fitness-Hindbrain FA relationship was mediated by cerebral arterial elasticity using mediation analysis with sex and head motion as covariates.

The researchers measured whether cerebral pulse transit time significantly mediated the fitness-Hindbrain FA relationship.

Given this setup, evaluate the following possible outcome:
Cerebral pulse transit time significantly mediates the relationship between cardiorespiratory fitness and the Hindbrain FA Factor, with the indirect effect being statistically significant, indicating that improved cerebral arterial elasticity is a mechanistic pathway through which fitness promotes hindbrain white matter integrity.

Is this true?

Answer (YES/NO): YES